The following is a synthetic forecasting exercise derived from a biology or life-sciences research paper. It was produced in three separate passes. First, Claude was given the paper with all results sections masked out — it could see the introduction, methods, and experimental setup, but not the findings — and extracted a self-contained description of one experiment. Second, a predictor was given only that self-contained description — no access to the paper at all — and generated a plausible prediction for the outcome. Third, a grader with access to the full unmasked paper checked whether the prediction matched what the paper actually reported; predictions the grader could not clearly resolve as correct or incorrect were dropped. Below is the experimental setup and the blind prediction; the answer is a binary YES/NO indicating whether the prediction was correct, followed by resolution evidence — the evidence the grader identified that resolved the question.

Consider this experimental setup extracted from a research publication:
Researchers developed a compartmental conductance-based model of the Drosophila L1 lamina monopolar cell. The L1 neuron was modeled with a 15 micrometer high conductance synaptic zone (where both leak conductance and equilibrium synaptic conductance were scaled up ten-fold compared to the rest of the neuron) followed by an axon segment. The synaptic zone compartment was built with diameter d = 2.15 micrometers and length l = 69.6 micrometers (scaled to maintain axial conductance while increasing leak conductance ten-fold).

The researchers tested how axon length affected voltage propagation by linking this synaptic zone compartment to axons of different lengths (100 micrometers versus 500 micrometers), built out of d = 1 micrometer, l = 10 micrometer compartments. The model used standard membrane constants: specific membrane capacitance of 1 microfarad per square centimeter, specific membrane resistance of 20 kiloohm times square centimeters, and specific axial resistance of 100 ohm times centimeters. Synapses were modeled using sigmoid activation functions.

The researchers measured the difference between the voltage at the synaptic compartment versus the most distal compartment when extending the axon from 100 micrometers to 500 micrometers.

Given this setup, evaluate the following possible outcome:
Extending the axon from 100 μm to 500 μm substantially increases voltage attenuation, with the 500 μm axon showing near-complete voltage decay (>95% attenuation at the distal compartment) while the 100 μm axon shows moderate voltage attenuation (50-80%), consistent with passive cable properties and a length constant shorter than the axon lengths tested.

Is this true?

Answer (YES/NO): NO